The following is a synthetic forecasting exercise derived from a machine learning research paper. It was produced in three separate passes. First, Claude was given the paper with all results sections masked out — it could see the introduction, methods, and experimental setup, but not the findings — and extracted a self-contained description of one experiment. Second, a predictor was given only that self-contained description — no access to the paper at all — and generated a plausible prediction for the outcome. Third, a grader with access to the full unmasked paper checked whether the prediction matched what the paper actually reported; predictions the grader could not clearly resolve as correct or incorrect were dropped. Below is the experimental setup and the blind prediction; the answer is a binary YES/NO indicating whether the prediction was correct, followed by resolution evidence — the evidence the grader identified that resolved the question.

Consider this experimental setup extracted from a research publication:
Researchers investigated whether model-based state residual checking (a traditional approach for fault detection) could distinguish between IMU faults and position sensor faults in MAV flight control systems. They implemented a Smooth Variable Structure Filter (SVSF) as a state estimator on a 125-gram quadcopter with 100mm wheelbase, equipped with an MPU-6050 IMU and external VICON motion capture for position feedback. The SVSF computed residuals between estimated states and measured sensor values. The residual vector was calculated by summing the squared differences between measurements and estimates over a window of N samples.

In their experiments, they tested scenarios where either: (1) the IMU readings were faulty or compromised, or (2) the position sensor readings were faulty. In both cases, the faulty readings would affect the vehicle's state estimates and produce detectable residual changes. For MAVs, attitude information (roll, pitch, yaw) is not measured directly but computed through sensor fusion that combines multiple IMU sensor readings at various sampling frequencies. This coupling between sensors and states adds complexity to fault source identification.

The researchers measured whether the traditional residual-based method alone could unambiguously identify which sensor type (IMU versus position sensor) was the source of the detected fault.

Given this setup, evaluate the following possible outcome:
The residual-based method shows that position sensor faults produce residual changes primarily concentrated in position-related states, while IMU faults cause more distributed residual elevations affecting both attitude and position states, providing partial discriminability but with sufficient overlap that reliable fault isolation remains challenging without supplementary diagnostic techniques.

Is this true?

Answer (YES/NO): NO